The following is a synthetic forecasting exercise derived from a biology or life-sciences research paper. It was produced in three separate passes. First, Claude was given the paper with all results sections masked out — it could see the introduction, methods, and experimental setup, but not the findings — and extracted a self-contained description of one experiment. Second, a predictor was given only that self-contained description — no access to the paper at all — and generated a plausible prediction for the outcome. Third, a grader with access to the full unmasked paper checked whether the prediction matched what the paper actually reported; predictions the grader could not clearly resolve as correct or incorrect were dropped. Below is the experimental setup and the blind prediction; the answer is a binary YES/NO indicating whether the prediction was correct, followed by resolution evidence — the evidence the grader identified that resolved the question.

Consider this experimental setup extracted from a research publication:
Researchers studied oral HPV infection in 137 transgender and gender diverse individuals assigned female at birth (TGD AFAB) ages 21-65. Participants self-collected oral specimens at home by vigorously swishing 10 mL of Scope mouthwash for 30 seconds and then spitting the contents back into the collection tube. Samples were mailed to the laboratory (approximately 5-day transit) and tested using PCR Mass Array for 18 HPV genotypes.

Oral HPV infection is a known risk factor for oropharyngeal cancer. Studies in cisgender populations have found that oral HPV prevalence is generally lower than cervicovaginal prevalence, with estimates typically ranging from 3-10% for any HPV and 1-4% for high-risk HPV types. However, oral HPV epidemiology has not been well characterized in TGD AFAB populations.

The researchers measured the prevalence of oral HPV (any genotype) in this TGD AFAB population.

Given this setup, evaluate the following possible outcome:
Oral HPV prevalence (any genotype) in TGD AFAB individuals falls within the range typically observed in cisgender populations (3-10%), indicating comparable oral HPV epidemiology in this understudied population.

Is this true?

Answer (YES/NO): YES